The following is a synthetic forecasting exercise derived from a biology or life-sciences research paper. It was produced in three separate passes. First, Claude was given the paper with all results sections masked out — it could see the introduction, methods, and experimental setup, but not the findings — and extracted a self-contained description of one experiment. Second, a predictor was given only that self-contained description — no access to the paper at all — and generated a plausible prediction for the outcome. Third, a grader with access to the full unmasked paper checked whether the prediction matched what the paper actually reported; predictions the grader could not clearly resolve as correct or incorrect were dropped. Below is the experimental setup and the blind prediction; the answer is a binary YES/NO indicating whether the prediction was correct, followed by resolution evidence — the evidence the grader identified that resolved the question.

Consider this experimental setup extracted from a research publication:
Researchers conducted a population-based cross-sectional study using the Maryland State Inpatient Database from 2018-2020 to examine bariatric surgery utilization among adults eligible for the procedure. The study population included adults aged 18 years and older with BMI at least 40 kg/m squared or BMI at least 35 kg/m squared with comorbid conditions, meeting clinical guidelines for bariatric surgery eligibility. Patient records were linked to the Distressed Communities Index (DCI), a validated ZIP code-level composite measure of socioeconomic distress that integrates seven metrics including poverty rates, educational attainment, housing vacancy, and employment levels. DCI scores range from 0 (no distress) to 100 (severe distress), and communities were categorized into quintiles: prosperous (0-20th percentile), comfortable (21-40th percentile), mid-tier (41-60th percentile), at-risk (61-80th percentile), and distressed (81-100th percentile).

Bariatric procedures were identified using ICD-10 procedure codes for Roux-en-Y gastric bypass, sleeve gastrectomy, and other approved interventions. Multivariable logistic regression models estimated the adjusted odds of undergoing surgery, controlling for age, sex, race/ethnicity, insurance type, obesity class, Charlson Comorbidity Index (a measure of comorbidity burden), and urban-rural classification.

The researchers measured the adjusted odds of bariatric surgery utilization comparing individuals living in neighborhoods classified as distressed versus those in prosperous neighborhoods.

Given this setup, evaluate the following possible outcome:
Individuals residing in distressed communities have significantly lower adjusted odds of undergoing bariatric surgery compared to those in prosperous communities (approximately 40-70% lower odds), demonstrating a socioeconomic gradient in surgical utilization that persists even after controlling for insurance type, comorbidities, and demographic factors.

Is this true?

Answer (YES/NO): NO